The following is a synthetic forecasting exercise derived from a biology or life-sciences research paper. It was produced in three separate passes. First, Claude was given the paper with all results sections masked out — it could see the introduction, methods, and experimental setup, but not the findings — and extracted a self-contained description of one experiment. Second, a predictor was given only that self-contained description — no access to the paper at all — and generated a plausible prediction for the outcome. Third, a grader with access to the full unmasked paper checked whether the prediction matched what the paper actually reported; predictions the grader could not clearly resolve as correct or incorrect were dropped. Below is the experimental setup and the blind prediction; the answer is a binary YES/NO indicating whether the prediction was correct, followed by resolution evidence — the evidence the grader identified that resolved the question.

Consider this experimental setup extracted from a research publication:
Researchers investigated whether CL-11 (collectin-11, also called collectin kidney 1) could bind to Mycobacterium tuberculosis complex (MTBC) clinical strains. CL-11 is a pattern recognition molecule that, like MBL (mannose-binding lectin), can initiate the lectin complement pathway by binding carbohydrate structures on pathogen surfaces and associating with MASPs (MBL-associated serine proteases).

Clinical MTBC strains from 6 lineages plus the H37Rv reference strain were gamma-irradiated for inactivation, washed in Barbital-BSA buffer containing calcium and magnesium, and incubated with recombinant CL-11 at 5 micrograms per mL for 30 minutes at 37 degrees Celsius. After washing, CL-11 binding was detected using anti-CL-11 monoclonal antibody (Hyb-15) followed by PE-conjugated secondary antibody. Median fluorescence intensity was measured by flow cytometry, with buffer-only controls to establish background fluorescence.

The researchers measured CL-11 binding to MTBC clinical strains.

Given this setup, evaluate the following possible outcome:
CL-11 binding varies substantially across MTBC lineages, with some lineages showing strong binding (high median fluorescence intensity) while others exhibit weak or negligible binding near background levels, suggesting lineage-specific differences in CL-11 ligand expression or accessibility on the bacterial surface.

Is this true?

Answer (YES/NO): NO